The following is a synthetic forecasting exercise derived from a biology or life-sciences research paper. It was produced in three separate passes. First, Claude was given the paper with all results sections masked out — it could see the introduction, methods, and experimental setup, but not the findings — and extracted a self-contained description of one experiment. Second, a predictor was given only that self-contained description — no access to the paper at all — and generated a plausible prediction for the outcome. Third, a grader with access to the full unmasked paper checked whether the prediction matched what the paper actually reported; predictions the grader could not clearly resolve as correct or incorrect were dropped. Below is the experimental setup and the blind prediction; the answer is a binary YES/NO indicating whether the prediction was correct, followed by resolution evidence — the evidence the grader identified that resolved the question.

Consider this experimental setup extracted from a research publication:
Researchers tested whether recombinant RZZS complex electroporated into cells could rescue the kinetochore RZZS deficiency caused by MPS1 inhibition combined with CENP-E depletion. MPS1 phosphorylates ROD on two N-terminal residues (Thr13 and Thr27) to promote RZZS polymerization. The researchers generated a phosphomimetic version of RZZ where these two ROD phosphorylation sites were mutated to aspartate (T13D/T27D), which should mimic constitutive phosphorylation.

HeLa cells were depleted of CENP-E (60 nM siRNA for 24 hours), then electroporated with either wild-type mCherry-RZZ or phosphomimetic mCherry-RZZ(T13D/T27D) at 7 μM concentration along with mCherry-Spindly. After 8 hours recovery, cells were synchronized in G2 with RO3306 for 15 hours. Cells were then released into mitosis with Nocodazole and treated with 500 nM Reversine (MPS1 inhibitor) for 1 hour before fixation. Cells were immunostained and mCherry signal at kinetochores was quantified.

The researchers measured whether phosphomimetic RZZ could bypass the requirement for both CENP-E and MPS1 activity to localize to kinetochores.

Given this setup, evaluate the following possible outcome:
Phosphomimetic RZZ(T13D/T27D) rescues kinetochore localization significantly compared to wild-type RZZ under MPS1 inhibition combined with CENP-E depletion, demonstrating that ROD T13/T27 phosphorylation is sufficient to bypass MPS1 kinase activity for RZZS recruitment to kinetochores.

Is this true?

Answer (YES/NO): YES